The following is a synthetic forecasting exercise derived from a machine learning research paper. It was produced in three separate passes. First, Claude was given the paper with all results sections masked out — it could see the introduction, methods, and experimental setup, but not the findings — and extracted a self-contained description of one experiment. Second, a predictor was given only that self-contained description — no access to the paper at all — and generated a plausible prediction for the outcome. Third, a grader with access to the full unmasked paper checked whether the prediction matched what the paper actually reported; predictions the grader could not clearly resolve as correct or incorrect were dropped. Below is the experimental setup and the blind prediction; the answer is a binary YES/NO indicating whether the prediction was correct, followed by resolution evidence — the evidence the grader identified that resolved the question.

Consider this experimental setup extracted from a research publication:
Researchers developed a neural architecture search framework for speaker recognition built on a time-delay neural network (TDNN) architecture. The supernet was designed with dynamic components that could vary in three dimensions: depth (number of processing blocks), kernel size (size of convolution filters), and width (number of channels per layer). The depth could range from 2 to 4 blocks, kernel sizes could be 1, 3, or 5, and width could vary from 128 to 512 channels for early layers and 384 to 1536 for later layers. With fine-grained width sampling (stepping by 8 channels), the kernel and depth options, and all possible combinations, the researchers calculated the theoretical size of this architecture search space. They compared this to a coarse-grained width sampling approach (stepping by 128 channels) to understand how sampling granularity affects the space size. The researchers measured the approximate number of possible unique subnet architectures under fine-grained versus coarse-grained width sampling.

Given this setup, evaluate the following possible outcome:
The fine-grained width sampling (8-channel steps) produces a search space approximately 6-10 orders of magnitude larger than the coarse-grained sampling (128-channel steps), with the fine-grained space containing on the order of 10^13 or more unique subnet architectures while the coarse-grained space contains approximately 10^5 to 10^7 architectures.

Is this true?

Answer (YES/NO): YES